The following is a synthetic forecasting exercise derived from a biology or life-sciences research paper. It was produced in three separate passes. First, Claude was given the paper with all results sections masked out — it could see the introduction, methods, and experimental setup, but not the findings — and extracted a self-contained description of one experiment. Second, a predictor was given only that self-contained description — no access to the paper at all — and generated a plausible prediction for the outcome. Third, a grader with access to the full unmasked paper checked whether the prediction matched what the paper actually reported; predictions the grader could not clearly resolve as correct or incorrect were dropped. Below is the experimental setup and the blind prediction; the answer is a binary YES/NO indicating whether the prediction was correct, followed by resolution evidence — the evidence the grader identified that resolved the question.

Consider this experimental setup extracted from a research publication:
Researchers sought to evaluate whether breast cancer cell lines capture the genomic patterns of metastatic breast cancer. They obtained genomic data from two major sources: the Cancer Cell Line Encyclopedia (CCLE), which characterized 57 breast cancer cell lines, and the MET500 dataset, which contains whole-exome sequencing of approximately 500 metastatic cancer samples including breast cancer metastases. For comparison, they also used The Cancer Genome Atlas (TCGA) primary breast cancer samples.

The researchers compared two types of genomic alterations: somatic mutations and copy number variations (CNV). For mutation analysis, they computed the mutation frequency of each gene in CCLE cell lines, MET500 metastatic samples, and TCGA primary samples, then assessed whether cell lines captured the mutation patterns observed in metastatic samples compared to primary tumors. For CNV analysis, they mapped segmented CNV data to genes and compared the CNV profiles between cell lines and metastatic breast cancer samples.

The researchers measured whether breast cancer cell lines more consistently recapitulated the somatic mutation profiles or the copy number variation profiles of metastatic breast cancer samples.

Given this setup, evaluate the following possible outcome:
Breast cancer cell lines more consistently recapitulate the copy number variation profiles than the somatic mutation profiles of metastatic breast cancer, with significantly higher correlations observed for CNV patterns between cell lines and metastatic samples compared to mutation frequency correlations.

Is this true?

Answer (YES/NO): YES